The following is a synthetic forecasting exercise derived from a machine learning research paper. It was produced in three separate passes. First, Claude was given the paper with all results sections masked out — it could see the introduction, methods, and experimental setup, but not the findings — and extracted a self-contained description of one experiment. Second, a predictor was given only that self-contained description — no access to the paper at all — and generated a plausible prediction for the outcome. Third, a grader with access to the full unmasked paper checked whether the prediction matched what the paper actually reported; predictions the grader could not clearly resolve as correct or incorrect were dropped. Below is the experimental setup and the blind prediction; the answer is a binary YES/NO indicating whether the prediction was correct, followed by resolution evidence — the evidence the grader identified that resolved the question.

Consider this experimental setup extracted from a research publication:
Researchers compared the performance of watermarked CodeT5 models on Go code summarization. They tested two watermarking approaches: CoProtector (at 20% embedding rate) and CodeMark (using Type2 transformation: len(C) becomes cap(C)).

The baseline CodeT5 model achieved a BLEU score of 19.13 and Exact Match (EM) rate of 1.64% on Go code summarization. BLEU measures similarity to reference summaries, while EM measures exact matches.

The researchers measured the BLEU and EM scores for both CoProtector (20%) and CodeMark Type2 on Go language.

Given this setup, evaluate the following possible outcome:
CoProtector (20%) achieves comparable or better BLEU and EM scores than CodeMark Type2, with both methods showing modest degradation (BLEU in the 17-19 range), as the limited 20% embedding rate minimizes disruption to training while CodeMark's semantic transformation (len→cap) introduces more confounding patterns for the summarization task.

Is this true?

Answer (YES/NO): NO